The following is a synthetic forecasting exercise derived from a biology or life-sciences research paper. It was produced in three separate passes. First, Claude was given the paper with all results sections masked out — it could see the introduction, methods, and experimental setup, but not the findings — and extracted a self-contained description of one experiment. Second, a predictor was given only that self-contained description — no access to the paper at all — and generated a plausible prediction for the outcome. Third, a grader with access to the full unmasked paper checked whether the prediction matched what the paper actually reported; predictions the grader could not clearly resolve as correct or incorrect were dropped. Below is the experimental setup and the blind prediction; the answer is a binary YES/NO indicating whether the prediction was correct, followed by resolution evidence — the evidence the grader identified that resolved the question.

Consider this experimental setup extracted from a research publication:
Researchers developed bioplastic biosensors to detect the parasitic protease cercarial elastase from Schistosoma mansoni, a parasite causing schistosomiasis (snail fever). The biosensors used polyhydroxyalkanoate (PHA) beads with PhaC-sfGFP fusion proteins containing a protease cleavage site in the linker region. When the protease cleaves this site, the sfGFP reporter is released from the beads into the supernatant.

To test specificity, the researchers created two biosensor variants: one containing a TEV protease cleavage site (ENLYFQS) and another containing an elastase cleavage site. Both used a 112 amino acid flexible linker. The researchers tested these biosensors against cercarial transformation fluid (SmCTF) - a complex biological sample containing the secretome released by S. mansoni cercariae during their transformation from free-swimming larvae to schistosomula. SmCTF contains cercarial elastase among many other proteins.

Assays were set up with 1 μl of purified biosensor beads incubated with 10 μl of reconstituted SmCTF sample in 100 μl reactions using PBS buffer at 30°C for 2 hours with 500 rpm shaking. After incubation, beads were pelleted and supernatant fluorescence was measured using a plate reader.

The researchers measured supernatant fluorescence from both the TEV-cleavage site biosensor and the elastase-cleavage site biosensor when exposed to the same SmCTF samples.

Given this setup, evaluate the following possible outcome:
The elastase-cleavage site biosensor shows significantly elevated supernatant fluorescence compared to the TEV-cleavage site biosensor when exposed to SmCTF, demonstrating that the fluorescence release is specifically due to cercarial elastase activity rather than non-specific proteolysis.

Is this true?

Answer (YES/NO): NO